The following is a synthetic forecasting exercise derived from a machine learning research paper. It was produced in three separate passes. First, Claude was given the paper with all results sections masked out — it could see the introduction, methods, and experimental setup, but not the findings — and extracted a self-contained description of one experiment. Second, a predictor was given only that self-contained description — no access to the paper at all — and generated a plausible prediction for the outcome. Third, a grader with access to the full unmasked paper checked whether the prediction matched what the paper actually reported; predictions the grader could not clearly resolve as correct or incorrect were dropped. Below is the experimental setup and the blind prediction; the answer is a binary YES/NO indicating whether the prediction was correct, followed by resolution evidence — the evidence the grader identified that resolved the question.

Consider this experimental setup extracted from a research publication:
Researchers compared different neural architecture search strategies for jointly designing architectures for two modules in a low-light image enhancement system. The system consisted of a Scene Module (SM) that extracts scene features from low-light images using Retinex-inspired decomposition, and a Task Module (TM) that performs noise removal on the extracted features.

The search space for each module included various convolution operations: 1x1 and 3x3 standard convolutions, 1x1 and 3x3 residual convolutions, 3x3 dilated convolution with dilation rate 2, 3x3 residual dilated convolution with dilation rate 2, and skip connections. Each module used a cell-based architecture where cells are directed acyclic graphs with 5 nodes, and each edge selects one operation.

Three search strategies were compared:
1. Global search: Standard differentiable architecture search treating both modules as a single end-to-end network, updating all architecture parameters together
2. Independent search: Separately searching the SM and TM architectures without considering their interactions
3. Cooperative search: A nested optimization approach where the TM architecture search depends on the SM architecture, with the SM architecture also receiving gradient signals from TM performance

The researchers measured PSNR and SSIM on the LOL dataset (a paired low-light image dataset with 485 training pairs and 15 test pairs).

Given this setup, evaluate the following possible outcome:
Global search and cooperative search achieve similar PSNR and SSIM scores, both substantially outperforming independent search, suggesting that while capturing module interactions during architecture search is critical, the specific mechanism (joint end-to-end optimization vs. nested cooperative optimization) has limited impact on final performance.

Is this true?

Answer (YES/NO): NO